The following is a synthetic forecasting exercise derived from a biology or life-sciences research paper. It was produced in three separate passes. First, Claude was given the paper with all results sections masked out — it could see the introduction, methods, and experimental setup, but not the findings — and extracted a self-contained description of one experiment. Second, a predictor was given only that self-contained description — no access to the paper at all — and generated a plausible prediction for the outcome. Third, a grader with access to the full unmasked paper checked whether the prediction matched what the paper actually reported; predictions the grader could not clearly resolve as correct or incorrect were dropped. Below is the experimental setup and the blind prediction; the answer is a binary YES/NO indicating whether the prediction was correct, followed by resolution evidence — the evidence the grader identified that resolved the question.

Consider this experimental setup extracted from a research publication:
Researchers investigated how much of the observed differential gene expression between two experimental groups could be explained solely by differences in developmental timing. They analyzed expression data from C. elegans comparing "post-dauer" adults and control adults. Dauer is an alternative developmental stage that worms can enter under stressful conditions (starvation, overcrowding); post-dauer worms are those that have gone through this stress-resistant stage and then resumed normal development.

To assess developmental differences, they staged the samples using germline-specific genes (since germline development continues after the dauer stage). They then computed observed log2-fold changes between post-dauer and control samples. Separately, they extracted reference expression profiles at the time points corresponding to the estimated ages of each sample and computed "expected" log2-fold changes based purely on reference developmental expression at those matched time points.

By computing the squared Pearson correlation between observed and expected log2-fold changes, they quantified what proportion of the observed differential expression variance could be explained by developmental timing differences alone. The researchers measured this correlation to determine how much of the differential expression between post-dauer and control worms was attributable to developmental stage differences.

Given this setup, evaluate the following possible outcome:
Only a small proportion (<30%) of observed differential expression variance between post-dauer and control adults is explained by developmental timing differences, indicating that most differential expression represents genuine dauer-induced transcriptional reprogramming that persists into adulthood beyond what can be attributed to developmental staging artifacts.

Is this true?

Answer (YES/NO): NO